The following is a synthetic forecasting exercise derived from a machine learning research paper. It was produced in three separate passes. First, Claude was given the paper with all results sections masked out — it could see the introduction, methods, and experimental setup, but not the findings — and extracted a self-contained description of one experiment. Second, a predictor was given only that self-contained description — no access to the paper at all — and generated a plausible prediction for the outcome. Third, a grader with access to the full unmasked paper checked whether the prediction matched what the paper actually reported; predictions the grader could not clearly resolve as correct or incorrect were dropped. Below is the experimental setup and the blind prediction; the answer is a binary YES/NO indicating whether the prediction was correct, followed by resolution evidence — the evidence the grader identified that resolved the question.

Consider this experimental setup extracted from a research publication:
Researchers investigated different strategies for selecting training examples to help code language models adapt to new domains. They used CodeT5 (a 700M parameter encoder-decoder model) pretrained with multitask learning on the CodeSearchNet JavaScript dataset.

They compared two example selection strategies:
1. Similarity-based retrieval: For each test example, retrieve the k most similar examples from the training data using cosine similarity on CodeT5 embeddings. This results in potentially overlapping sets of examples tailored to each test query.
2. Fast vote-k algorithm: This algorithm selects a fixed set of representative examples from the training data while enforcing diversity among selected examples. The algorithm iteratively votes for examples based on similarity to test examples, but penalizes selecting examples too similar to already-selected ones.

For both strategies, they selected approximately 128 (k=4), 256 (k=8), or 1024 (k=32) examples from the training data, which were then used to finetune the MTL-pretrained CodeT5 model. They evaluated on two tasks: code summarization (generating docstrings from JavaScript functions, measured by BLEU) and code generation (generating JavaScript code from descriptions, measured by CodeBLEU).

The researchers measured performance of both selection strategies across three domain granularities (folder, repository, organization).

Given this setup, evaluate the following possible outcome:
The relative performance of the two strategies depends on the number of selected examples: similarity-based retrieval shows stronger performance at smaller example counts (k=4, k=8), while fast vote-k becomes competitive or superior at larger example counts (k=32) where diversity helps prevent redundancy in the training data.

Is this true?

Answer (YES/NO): NO